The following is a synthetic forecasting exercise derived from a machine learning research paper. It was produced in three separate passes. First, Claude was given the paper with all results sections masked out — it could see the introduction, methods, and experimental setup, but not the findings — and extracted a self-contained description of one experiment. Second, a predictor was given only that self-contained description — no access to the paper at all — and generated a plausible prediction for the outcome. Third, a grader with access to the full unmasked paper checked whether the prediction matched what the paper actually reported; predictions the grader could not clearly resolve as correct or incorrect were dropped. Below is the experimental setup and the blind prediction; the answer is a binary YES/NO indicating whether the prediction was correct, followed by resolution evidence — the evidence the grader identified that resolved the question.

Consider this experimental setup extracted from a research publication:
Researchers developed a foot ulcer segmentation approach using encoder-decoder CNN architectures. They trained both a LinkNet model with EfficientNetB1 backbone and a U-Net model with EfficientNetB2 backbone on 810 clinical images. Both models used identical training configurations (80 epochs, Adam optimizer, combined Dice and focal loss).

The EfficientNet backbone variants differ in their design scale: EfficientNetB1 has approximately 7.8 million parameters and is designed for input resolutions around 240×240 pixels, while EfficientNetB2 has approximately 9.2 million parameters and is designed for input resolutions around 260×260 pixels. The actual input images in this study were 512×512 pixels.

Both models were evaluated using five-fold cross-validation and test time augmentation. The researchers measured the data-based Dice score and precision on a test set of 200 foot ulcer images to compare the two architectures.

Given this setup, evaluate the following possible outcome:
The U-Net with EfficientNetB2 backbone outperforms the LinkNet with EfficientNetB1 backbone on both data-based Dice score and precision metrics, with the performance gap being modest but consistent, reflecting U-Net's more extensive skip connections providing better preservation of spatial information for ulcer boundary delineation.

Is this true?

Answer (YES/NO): NO